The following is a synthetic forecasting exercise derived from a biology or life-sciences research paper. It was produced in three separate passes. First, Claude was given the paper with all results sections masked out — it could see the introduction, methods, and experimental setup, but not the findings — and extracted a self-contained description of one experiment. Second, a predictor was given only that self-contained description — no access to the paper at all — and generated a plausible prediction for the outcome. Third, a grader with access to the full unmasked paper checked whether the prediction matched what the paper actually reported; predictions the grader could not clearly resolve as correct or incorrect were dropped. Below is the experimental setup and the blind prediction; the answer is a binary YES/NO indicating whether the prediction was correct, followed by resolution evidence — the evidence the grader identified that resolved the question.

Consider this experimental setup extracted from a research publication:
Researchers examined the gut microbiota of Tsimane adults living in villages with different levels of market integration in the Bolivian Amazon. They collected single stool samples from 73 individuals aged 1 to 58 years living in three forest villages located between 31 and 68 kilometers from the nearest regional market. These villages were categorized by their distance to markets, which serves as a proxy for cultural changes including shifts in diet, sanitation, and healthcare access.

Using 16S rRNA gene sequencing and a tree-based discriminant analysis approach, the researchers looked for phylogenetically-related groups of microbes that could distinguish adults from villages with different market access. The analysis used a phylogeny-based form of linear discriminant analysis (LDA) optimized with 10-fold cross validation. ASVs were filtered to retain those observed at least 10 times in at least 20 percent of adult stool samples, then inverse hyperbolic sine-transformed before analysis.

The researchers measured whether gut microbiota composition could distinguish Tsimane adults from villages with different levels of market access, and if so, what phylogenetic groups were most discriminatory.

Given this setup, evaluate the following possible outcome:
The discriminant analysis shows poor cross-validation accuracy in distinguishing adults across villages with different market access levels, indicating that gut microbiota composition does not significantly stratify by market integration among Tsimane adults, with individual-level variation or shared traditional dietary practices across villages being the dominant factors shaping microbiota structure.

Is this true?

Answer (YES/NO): NO